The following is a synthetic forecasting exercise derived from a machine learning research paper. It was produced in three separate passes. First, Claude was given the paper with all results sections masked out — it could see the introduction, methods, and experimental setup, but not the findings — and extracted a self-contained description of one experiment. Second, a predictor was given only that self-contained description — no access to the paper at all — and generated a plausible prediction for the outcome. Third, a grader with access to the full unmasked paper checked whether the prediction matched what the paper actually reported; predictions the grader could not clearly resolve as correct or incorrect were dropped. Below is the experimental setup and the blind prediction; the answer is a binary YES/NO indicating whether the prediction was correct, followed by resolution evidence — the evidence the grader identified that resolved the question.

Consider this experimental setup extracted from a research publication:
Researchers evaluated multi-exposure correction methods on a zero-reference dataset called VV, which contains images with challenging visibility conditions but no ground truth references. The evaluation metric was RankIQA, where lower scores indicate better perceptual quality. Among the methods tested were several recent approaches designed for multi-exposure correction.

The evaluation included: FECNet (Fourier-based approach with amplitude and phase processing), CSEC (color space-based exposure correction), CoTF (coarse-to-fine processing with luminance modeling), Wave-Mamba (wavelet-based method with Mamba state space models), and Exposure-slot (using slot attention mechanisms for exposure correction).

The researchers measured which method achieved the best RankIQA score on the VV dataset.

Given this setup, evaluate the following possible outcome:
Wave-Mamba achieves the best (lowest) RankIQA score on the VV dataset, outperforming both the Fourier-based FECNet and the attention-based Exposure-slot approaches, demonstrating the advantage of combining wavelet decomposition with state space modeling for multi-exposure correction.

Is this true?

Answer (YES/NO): NO